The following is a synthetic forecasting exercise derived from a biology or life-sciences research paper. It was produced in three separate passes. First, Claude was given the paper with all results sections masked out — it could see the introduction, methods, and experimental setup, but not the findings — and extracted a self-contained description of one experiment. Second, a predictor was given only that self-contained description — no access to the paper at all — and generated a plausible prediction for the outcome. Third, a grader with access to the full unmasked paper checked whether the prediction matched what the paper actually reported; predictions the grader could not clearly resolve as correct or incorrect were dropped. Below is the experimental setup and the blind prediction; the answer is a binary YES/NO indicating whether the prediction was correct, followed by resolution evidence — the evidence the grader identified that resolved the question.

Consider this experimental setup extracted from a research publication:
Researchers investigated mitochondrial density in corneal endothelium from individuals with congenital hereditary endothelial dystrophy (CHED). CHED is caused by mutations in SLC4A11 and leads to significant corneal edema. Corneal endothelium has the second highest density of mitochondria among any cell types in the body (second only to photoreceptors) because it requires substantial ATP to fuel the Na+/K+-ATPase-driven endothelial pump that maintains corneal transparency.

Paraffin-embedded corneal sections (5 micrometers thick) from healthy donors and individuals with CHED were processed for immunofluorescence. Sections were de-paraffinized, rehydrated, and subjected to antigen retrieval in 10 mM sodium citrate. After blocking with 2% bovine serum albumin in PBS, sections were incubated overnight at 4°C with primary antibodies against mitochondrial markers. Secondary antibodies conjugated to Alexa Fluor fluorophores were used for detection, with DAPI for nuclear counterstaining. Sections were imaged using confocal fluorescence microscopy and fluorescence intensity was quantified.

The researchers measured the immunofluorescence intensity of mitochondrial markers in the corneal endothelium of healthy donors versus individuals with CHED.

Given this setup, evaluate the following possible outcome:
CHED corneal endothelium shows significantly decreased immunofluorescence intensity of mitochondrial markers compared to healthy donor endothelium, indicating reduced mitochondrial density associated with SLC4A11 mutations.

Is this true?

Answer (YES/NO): YES